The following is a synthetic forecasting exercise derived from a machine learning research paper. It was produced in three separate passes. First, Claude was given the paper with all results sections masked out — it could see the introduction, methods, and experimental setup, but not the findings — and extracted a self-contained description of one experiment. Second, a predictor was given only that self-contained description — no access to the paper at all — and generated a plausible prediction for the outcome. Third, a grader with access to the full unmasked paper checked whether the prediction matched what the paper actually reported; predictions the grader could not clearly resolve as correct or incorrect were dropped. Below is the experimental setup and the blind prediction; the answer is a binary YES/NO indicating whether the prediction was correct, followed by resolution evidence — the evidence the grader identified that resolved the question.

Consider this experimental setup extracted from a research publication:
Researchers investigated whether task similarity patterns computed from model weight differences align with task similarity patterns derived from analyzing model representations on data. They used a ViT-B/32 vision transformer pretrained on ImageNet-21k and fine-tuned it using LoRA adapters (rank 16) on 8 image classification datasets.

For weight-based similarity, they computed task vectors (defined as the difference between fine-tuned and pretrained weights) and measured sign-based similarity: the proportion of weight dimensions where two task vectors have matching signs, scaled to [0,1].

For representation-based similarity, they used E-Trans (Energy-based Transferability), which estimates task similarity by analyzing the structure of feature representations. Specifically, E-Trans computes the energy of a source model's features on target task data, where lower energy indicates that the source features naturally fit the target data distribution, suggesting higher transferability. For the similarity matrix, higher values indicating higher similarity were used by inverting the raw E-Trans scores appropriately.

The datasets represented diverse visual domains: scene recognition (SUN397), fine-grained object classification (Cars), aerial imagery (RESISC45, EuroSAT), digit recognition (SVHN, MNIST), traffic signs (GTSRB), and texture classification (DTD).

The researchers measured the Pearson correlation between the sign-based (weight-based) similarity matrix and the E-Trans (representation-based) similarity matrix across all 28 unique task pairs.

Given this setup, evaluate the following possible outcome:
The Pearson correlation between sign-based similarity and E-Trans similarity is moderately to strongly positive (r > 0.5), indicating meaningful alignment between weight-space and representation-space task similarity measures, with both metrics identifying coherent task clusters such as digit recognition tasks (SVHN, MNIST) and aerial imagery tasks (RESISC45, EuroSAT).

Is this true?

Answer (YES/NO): YES